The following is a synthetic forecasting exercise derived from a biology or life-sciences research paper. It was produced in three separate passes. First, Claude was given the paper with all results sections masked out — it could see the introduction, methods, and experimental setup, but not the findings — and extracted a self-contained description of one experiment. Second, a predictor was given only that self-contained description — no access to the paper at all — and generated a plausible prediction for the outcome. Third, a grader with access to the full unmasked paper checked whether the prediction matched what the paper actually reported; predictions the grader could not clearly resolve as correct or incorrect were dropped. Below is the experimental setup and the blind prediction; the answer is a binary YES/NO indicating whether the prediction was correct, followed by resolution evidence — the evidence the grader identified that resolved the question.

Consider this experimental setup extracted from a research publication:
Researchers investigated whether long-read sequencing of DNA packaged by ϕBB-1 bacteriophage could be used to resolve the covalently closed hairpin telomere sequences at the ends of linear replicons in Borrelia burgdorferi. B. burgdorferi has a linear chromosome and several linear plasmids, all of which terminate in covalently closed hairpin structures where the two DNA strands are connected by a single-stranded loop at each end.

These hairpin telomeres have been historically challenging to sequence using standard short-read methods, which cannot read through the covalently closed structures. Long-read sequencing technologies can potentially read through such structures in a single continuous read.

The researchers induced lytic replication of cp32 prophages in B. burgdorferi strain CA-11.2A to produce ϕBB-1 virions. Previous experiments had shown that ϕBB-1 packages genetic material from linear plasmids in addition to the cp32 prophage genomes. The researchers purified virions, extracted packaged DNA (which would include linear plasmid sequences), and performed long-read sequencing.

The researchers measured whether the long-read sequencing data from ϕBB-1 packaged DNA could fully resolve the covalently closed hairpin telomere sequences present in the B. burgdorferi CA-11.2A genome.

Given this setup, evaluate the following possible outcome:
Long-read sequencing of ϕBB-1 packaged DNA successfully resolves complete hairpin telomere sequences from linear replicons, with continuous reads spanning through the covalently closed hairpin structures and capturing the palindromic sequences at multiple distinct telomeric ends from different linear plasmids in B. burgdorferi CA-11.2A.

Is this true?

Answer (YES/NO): YES